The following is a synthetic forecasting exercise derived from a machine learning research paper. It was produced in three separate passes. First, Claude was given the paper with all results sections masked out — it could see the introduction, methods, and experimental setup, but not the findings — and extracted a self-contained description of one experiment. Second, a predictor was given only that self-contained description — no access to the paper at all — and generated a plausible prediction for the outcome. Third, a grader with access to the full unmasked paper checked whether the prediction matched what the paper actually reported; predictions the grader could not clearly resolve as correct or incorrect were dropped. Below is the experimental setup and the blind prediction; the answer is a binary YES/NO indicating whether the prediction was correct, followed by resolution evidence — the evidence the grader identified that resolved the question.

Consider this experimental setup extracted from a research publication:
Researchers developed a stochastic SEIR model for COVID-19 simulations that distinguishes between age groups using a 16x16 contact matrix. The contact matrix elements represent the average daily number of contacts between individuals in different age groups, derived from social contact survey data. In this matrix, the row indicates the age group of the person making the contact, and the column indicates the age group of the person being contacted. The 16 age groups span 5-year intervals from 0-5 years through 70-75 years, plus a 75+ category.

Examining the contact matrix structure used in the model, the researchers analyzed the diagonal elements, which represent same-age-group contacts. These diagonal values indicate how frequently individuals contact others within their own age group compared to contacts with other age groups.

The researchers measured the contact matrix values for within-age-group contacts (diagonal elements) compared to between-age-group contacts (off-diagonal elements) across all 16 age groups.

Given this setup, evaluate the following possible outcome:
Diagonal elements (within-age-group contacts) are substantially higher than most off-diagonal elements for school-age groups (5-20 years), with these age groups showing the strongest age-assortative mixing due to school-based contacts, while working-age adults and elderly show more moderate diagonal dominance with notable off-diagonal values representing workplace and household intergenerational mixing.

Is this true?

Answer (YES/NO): YES